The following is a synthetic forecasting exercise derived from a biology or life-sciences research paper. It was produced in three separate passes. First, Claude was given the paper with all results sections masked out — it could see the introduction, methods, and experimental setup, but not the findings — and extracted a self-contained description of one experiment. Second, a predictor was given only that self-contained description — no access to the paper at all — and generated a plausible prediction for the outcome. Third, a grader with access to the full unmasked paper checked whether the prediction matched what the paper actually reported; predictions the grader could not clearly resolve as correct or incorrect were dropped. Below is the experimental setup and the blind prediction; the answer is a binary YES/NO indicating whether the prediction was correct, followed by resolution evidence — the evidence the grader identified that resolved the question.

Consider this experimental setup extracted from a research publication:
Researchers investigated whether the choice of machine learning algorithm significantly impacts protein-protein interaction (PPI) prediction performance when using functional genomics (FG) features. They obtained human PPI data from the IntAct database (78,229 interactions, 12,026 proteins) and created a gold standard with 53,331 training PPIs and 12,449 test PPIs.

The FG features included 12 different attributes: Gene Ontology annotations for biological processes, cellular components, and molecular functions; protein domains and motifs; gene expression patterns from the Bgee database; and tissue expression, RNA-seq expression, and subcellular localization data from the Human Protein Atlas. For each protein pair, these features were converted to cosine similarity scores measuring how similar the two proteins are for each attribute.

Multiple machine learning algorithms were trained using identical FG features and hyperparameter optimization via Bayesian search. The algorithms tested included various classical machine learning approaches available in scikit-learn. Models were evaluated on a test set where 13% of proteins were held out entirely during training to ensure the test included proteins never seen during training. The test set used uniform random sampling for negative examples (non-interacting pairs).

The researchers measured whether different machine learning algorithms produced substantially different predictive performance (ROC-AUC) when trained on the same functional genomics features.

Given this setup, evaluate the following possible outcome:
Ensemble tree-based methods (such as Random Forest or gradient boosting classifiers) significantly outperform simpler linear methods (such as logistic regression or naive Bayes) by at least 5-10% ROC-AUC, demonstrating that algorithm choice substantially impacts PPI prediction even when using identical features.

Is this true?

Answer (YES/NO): NO